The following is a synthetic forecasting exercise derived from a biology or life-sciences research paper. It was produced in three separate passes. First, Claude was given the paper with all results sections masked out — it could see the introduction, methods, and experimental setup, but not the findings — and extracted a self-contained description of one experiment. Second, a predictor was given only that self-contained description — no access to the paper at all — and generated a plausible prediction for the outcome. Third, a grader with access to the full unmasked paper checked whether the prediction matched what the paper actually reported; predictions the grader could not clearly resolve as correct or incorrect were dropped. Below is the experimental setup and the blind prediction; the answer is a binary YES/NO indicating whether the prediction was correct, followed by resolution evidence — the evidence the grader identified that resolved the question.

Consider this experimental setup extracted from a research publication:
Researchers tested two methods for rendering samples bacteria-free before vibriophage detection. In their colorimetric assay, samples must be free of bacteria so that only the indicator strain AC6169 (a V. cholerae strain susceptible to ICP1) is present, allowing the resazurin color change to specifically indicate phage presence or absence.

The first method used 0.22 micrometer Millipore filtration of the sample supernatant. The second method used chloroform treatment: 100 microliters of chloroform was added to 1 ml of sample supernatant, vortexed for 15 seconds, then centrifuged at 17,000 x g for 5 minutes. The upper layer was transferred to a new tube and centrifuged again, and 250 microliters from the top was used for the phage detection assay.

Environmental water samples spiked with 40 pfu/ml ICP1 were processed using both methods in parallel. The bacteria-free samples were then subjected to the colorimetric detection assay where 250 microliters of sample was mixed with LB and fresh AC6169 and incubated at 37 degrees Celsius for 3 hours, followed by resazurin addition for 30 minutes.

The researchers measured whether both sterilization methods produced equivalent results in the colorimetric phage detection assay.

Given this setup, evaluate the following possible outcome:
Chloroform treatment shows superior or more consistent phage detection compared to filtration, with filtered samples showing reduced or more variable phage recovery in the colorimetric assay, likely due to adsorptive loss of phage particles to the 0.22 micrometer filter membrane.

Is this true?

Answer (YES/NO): NO